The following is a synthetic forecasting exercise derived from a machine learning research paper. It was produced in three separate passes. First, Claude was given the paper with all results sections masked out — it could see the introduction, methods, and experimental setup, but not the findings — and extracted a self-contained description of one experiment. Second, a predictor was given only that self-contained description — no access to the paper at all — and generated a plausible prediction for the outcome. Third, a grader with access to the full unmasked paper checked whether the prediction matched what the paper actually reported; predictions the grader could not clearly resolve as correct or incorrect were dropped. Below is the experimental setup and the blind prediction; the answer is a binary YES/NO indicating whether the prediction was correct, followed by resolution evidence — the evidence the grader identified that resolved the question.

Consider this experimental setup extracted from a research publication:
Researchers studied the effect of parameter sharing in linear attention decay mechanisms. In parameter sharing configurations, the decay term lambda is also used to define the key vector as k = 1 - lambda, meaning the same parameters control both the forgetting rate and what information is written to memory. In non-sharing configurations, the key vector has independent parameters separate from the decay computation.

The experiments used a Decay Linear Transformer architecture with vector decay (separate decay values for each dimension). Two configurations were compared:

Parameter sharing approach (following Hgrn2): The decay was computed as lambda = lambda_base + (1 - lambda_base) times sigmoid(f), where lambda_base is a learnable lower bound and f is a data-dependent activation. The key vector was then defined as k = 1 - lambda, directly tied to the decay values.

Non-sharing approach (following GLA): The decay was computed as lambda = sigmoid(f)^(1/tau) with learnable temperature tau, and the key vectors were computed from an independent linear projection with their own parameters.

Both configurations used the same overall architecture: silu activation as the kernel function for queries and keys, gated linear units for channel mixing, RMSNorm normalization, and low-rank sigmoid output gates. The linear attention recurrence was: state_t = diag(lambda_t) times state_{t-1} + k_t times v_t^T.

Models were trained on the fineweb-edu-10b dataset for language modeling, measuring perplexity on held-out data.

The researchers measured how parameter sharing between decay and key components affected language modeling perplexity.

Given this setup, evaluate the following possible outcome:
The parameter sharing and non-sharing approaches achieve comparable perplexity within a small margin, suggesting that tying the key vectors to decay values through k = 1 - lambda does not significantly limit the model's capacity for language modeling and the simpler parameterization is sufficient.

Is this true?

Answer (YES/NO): NO